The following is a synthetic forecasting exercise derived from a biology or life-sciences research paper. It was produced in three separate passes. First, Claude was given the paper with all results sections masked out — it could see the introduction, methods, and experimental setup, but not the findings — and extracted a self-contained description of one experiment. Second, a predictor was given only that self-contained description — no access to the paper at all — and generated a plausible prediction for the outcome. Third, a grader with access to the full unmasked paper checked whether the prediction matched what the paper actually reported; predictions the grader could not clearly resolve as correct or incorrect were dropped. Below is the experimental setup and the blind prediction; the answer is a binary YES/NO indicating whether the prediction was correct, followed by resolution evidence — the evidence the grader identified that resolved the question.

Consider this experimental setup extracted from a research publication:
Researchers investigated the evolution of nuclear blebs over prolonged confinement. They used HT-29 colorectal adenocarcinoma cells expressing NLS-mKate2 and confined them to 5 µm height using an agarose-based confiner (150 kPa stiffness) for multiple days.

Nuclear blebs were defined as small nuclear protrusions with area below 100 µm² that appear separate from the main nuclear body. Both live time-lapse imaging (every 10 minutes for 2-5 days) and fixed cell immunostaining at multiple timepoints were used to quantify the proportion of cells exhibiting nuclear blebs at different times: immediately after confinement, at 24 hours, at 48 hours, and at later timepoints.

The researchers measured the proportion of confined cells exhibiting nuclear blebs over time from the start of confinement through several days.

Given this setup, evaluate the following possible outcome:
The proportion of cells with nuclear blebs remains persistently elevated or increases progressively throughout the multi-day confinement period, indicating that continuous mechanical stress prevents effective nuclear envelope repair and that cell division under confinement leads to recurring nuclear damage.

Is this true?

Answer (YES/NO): NO